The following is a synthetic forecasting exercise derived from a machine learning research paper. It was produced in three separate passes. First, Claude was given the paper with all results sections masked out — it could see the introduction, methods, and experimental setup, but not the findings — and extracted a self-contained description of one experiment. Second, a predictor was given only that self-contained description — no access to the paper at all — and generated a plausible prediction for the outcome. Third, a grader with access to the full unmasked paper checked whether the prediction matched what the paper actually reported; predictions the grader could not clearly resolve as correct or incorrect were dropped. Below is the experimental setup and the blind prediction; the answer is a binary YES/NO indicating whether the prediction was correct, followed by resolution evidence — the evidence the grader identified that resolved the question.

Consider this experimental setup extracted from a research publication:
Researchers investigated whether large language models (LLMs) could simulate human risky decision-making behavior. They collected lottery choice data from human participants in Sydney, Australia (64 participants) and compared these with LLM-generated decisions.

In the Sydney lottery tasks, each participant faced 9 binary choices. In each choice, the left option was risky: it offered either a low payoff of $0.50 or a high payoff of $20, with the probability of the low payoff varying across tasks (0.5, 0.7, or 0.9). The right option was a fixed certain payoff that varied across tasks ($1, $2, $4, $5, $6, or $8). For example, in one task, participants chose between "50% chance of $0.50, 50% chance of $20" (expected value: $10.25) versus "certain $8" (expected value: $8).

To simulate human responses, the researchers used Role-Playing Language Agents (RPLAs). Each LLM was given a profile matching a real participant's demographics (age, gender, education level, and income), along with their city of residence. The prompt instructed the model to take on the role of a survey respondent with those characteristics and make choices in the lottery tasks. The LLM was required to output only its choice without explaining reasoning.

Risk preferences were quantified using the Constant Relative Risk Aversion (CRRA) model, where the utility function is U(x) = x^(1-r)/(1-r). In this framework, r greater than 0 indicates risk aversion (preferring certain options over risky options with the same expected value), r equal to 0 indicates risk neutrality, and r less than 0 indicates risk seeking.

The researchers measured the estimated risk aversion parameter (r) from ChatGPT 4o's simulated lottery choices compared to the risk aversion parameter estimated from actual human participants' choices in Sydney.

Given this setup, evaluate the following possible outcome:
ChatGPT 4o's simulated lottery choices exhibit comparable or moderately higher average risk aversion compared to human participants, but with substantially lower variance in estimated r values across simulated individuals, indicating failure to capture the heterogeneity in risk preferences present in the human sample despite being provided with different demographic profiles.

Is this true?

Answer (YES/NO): NO